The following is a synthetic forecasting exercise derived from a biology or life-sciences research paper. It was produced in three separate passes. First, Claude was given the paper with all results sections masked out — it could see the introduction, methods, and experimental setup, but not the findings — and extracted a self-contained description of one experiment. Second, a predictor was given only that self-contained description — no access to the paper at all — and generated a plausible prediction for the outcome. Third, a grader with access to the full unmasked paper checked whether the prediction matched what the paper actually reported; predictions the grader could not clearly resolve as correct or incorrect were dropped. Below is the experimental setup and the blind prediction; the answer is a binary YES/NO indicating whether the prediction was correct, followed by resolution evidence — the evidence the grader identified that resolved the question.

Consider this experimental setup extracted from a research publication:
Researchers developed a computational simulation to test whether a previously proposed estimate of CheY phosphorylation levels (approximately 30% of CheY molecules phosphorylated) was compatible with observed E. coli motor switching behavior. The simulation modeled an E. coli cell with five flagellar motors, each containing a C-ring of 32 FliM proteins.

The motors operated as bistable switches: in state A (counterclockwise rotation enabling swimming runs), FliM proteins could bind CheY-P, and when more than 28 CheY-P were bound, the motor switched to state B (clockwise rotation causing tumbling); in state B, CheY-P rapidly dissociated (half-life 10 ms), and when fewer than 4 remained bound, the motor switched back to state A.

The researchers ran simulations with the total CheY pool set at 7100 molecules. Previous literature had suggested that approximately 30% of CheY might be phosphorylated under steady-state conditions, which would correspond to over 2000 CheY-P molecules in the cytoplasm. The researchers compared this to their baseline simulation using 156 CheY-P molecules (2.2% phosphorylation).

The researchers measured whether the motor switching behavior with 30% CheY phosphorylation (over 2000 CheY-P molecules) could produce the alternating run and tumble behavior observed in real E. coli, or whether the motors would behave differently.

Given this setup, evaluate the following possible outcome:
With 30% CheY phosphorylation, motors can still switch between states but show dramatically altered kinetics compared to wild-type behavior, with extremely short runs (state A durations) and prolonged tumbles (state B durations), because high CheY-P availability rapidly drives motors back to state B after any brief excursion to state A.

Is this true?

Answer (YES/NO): NO